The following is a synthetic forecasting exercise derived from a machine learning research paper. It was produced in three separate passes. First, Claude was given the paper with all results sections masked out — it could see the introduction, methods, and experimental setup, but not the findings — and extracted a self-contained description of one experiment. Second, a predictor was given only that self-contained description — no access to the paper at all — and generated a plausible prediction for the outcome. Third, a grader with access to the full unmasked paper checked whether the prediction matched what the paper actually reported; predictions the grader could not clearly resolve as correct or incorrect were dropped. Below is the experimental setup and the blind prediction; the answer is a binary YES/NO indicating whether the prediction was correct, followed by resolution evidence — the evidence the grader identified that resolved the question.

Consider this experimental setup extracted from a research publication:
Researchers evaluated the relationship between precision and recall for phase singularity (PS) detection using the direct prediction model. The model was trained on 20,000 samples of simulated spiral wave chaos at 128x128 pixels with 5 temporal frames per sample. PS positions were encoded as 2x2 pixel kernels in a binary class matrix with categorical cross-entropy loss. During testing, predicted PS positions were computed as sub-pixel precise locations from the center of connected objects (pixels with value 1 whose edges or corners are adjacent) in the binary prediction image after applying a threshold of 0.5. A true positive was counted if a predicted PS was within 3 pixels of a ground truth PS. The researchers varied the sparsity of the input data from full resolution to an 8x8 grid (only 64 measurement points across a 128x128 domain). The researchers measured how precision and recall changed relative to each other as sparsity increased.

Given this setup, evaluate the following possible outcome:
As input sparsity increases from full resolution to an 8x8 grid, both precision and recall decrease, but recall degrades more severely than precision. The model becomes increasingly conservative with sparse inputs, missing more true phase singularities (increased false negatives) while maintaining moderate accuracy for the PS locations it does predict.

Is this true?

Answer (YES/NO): YES